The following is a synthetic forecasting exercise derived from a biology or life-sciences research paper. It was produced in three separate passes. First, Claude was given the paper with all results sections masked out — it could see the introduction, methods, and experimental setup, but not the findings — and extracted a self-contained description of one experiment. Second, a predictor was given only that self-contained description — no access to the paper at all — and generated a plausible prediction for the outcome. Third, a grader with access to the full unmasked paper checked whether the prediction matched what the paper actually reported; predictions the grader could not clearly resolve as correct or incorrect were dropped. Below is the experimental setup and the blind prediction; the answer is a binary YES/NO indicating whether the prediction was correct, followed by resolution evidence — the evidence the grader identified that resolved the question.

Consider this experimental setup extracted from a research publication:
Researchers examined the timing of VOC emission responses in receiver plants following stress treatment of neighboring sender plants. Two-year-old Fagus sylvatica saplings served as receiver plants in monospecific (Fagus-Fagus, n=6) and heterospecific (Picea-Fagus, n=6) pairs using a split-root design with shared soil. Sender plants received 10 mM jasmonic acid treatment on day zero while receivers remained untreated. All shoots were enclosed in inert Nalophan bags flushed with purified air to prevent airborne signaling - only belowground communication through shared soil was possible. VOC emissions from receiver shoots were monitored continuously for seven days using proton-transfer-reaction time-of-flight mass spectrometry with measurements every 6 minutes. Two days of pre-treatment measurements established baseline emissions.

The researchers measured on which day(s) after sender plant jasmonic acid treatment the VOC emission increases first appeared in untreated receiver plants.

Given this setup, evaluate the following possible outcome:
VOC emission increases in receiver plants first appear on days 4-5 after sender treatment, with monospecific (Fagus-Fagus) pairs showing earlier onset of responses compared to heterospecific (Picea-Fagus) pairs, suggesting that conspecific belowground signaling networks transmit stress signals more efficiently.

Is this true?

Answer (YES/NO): NO